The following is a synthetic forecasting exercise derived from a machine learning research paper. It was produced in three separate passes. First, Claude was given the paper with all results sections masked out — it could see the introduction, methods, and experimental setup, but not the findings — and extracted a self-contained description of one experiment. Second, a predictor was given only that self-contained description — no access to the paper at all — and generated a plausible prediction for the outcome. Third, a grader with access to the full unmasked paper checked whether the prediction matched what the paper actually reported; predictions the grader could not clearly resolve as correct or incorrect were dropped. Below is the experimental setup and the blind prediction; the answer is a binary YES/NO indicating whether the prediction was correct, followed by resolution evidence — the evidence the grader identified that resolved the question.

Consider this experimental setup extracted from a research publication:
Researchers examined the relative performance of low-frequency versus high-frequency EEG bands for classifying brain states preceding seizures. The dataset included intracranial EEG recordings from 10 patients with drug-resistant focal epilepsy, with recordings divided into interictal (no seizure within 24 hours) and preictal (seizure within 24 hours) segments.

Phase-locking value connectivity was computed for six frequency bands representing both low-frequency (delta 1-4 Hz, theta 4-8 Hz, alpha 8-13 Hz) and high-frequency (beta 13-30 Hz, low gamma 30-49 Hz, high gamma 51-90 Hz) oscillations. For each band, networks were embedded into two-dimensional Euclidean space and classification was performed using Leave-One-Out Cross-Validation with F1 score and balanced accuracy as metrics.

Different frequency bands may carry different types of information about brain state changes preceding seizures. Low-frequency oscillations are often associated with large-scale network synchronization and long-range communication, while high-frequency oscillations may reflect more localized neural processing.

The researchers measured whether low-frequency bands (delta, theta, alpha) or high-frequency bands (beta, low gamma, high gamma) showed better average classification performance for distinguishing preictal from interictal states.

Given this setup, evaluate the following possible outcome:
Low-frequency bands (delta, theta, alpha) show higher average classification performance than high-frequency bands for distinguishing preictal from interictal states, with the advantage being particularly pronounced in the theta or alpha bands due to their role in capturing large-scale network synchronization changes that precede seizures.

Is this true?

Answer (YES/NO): NO